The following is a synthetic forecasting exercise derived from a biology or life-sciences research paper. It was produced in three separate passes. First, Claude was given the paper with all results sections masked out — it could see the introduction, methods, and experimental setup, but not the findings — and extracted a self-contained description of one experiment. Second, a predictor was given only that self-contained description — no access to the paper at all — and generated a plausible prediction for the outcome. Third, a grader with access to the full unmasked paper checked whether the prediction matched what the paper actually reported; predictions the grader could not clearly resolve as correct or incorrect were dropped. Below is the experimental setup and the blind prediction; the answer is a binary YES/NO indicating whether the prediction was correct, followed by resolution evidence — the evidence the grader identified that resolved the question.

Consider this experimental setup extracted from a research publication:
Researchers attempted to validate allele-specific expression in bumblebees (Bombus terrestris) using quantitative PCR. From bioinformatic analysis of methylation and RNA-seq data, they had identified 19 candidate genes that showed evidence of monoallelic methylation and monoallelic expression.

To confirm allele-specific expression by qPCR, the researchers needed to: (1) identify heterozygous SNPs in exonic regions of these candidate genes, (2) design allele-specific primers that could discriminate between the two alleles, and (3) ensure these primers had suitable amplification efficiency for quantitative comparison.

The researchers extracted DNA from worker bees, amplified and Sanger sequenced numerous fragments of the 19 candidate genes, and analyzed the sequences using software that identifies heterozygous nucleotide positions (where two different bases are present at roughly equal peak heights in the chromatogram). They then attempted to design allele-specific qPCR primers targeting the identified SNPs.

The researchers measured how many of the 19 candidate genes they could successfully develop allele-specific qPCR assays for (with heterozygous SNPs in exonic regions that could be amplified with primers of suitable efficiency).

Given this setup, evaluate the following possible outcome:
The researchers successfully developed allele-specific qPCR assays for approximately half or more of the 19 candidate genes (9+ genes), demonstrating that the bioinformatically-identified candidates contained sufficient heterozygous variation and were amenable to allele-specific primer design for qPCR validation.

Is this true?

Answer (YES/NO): NO